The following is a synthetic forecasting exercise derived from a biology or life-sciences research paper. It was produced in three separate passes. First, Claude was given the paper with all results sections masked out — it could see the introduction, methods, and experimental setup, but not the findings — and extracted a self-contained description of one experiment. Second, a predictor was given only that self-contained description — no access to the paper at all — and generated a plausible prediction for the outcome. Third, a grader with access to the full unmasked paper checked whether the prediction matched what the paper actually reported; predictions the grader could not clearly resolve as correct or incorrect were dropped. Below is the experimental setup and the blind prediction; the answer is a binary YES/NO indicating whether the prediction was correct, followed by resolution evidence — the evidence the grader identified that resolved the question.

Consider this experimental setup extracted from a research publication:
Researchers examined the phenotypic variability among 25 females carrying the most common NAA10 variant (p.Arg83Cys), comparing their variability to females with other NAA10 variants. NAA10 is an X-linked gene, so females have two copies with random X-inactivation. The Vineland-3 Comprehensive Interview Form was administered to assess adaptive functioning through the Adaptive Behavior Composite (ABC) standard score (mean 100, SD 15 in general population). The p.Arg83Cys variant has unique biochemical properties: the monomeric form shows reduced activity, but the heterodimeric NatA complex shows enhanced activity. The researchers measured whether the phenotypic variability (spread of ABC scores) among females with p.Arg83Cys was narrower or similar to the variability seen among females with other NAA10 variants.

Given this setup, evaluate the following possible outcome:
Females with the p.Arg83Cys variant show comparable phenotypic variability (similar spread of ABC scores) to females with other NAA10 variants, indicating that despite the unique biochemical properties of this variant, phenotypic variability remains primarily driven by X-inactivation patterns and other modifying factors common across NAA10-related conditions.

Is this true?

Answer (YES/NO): YES